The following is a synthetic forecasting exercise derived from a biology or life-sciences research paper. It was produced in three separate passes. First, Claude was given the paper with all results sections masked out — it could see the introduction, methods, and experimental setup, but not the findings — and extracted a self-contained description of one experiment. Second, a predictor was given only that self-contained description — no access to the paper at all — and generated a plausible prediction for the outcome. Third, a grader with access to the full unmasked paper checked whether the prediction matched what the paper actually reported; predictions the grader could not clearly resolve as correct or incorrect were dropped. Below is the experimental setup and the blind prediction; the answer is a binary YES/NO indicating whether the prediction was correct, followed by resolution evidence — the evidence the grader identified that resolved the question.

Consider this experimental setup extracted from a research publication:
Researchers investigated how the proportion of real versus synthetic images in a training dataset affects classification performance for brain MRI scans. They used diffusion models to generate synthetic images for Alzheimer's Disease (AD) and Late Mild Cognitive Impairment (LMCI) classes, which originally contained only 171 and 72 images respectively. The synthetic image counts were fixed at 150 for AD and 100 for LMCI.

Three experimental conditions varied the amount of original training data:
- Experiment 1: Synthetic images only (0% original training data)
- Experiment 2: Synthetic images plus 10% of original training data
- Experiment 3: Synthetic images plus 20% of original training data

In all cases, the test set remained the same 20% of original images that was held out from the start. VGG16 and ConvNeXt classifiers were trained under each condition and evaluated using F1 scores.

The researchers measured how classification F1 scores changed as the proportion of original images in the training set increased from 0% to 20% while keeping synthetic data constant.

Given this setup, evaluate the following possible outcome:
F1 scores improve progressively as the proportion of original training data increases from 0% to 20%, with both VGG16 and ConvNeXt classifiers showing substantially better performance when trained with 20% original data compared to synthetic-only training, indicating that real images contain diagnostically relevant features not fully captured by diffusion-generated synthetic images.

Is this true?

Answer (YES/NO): YES